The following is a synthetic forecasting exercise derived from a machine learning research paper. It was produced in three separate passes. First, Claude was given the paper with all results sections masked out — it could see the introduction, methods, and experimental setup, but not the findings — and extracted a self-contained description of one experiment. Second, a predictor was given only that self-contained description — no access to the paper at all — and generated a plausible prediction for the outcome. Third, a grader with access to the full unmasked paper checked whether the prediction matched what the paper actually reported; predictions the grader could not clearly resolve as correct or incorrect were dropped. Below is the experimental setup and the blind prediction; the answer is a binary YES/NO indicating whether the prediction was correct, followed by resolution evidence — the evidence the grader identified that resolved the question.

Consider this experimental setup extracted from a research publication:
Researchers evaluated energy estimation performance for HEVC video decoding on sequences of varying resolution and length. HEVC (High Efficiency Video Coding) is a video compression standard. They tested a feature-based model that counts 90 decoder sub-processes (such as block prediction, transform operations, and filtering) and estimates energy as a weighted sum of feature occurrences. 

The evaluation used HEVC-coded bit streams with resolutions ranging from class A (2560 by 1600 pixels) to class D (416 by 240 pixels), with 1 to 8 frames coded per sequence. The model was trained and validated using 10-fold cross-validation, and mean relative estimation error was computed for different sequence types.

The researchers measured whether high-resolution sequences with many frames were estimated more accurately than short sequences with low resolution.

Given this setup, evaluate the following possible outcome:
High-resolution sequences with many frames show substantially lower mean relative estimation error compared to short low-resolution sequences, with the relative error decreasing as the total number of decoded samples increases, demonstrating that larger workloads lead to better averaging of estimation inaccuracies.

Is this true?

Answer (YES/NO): YES